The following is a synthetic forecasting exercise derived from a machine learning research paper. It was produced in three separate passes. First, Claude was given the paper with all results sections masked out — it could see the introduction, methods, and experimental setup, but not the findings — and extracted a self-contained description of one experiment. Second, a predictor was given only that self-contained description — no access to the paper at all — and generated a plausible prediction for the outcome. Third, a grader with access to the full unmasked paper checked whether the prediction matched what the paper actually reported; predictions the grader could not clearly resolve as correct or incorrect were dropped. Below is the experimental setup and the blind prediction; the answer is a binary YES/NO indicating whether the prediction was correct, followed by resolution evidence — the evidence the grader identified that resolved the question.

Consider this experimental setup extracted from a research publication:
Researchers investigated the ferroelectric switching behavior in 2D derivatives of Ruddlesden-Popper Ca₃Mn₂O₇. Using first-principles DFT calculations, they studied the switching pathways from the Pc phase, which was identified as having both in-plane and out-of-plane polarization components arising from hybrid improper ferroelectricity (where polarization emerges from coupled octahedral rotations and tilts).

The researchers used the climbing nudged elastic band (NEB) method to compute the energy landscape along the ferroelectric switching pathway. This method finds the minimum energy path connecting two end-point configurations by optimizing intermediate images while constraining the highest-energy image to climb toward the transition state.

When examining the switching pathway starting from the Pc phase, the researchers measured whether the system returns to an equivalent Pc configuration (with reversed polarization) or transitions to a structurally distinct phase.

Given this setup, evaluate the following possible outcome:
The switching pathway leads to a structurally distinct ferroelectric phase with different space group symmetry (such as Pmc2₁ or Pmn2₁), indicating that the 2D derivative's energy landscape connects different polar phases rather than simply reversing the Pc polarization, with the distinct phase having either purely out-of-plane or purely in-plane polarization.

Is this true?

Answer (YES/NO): NO